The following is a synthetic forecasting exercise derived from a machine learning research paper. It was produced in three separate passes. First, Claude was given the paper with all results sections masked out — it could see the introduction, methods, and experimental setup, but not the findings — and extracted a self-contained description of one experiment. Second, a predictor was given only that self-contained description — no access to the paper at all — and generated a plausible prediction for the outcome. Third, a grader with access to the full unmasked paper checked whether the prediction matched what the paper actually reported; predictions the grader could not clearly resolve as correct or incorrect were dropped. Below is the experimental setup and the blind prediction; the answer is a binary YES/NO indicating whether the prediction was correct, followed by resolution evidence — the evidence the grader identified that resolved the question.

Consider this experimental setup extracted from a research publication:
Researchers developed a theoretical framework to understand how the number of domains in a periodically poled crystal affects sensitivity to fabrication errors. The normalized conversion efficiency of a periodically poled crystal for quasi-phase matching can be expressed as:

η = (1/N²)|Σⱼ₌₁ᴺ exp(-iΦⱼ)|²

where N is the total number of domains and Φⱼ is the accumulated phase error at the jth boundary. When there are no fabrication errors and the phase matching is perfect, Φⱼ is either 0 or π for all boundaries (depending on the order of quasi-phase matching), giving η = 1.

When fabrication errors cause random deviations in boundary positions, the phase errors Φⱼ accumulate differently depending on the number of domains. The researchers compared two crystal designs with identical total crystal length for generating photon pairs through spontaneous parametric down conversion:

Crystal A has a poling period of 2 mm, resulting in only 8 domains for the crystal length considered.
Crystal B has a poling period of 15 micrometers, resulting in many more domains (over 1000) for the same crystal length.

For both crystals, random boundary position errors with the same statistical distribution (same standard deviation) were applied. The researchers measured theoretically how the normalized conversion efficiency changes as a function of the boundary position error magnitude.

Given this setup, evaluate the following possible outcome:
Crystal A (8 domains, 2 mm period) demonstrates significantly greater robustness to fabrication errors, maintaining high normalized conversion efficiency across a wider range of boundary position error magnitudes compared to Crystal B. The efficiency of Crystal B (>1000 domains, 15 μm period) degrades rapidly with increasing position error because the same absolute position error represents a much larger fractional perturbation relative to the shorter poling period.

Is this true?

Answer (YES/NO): YES